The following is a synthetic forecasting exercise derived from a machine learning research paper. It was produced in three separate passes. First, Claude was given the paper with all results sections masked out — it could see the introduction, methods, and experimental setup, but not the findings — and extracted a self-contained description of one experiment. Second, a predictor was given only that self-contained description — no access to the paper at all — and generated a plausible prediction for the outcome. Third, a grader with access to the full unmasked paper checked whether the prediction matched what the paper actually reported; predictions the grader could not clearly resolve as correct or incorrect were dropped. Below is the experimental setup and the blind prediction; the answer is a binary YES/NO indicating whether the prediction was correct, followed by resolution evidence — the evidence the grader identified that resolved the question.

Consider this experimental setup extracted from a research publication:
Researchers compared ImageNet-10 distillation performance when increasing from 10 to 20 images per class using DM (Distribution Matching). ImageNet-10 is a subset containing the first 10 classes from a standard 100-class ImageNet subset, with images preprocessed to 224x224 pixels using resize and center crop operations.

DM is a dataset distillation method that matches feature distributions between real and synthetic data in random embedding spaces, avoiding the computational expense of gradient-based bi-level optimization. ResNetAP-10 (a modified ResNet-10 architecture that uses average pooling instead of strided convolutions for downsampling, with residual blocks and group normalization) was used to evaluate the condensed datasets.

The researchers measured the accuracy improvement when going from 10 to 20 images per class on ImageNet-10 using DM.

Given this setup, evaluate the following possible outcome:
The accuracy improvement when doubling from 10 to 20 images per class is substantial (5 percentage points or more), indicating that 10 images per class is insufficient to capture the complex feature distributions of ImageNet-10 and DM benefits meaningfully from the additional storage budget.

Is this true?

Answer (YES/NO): YES